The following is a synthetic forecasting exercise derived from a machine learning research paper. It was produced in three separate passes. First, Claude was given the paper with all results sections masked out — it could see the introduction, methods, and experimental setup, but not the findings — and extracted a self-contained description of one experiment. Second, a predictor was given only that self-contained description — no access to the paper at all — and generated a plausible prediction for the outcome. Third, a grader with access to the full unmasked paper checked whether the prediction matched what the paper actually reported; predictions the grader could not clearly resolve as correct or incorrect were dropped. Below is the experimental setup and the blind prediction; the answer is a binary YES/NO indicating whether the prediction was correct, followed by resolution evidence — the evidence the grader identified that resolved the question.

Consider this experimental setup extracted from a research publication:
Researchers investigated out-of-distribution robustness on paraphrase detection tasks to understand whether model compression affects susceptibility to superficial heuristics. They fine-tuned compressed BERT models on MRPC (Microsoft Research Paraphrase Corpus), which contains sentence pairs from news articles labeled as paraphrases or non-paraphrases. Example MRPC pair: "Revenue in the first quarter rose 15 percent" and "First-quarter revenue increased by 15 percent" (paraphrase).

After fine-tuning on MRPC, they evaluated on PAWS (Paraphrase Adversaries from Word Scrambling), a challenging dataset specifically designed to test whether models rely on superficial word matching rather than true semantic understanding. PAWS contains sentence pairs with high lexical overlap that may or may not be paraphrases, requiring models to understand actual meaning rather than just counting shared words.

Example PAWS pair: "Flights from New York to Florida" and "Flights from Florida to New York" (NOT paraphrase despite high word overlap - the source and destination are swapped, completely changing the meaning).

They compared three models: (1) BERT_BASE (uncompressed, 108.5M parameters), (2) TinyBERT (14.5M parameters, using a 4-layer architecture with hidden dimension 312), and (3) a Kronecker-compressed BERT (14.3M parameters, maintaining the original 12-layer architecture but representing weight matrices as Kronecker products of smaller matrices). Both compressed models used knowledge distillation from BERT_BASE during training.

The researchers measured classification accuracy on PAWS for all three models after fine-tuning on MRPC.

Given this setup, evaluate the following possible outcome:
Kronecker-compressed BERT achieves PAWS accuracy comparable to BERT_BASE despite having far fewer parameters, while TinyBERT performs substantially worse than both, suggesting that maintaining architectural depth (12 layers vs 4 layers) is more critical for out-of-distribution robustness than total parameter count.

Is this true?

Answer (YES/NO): NO